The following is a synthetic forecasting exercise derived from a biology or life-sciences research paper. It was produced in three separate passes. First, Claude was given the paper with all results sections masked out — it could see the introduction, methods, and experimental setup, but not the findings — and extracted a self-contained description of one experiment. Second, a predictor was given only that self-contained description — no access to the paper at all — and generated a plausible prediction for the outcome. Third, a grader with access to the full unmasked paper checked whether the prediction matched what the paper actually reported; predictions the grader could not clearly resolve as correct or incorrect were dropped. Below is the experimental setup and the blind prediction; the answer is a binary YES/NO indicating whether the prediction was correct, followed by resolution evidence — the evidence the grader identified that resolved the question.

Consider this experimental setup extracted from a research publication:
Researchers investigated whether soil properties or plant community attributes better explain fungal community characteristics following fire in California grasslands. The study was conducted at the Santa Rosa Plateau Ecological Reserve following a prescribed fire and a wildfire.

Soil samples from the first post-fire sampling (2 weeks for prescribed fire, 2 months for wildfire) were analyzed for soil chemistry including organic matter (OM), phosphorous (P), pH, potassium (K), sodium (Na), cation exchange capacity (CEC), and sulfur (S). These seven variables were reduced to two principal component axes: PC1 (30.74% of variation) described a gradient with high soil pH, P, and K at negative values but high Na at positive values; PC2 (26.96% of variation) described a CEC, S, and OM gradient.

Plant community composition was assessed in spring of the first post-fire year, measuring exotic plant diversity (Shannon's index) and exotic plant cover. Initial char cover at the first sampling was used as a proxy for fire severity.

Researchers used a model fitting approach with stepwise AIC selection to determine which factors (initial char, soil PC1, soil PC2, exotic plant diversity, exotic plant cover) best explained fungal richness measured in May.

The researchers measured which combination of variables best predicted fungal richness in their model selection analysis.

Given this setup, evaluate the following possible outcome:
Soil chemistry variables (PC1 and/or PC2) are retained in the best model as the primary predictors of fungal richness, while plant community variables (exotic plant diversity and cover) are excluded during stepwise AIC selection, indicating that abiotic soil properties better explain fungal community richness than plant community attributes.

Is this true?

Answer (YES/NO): YES